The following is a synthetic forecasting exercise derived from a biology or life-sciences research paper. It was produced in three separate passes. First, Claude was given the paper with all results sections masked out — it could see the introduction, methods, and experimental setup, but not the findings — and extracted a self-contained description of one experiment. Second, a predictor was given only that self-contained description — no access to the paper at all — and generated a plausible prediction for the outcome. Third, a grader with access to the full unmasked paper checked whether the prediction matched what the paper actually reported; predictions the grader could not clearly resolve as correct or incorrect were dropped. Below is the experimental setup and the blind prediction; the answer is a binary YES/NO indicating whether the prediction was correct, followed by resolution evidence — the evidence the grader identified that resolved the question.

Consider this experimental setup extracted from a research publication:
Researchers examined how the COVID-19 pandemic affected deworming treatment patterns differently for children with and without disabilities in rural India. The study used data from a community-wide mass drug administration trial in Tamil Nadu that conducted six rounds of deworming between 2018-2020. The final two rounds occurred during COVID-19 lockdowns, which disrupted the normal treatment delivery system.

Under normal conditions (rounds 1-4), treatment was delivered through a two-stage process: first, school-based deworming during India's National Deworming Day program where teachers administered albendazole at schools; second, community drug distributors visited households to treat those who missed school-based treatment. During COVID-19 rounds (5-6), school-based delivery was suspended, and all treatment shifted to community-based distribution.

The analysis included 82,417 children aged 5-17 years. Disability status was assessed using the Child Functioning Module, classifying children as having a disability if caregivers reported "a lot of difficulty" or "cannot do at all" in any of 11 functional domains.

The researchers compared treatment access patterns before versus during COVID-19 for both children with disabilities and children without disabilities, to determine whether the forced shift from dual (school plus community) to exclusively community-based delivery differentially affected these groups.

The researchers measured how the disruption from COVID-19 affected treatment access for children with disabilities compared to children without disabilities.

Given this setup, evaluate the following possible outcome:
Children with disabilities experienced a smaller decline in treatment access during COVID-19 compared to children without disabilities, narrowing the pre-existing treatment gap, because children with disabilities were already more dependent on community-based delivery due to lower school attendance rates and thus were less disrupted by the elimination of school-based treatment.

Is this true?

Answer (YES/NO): YES